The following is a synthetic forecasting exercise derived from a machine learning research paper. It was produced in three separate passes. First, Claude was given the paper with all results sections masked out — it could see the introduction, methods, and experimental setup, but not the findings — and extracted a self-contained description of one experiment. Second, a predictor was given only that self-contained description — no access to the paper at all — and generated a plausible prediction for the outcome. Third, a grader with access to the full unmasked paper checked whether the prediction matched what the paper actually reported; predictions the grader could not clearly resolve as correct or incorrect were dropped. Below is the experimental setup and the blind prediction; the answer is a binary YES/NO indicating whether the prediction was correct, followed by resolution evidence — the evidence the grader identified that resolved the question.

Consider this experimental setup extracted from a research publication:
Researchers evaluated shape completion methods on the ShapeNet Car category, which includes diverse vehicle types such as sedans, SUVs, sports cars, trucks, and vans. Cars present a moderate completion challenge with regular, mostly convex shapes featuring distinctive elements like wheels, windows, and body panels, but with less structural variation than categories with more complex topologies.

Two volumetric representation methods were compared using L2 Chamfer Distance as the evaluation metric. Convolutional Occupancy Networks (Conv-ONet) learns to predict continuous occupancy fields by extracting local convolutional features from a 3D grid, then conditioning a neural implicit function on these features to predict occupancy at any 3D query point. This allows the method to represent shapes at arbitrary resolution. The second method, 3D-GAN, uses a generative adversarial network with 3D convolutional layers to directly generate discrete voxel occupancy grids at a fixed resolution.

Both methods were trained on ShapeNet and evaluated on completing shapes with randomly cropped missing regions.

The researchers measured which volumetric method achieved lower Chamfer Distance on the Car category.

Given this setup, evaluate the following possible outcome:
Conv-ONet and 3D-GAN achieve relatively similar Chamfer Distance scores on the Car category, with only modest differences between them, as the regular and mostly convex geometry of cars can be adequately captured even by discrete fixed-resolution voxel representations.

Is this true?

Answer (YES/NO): NO